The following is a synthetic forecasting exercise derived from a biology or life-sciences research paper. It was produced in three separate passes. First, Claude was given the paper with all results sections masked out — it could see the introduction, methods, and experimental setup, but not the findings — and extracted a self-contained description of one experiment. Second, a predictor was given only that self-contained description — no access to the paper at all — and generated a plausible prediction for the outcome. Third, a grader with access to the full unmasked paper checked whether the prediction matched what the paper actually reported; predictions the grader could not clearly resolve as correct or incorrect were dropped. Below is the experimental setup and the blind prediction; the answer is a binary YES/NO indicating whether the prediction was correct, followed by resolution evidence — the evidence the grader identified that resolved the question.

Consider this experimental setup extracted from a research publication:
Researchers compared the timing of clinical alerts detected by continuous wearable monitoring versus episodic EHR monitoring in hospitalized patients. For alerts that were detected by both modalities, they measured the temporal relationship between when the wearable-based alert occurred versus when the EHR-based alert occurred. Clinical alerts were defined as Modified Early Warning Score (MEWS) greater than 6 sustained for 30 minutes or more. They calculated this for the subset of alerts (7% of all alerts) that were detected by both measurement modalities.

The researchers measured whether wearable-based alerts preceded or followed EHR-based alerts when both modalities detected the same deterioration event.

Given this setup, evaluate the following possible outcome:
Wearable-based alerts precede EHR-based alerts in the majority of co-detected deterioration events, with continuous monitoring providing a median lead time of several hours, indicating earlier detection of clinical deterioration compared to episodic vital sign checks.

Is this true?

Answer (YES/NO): NO